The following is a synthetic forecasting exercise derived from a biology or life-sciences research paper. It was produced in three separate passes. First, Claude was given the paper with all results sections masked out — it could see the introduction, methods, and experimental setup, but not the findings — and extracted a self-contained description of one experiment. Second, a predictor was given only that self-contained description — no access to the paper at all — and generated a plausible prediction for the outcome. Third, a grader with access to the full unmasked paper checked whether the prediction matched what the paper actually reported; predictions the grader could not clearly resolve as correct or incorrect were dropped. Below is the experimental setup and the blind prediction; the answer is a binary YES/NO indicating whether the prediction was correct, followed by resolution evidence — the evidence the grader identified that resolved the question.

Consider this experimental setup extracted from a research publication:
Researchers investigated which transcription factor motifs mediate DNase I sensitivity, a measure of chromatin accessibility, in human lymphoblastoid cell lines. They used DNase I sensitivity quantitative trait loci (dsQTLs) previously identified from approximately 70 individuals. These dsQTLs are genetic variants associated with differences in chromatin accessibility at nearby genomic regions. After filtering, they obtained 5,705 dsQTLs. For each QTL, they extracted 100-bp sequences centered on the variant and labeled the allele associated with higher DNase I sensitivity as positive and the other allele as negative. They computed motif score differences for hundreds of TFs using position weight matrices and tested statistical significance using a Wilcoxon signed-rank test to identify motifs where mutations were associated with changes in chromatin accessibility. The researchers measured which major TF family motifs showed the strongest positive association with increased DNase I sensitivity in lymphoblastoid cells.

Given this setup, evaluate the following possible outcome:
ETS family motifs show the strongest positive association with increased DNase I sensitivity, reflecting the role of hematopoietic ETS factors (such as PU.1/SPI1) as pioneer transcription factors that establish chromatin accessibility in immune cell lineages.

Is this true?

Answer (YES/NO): NO